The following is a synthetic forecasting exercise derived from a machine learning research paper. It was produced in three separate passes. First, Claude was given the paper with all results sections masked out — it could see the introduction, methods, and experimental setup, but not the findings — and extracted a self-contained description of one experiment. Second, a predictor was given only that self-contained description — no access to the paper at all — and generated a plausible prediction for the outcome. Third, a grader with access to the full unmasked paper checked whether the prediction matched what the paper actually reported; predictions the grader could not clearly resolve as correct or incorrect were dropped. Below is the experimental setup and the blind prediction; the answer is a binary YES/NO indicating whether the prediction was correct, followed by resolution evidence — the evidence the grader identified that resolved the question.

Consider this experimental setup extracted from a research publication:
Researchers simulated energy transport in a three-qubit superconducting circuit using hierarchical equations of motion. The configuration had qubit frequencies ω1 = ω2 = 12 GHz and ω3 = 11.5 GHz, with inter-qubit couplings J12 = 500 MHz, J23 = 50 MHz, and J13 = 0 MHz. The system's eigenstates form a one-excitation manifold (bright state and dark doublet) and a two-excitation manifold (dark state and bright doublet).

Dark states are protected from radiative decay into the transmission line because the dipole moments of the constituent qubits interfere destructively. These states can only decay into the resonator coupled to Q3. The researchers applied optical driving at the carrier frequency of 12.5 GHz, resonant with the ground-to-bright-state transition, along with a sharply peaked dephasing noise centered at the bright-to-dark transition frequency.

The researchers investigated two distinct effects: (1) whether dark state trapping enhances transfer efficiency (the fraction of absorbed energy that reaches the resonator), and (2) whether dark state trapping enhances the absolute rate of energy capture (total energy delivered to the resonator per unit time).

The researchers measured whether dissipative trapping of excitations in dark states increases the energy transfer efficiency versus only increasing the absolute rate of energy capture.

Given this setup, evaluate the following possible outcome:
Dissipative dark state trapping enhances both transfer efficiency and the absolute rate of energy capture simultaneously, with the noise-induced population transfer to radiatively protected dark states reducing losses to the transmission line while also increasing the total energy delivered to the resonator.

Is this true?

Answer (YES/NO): NO